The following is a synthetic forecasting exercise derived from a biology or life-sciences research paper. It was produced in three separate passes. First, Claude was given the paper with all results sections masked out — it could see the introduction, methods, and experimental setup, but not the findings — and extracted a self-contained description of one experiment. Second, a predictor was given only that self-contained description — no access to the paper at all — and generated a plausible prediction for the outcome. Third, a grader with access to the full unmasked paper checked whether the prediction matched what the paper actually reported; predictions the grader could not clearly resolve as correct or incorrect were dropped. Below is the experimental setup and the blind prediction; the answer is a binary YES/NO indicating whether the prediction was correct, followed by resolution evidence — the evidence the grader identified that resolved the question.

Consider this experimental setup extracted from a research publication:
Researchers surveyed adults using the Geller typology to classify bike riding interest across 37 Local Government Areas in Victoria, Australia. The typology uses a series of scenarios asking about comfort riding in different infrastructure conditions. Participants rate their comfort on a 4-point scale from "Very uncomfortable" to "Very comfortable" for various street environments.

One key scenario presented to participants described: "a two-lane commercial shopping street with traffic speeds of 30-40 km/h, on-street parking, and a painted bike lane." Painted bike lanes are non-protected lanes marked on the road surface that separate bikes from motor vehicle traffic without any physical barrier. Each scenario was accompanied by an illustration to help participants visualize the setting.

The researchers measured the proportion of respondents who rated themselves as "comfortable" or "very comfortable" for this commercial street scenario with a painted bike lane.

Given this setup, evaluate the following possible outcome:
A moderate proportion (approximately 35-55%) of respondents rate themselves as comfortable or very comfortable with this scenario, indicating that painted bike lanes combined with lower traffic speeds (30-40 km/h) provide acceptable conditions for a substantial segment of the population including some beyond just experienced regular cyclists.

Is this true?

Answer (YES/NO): NO